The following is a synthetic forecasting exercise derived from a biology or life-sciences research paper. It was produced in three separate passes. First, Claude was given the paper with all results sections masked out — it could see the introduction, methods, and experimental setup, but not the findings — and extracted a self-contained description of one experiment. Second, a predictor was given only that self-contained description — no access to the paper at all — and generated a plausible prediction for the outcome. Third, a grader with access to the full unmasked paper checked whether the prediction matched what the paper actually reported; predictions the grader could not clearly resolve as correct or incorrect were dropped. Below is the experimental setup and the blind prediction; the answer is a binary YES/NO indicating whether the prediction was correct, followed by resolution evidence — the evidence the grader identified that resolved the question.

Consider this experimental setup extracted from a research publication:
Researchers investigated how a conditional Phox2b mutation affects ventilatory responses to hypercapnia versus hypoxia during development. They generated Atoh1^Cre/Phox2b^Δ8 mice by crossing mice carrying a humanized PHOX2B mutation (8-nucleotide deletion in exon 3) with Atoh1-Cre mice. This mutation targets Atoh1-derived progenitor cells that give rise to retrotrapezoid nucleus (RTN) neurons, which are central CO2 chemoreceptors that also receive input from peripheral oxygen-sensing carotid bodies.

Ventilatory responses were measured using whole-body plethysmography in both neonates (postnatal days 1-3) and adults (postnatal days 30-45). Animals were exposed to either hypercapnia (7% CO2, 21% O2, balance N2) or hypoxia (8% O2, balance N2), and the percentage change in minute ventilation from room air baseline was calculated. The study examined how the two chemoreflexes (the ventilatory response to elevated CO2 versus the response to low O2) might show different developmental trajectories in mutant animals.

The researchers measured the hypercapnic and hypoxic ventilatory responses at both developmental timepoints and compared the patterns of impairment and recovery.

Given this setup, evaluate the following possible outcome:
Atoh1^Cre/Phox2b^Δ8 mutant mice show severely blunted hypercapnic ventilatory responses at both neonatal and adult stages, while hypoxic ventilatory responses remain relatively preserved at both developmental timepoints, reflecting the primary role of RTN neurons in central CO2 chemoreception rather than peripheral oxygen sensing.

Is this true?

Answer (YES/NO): NO